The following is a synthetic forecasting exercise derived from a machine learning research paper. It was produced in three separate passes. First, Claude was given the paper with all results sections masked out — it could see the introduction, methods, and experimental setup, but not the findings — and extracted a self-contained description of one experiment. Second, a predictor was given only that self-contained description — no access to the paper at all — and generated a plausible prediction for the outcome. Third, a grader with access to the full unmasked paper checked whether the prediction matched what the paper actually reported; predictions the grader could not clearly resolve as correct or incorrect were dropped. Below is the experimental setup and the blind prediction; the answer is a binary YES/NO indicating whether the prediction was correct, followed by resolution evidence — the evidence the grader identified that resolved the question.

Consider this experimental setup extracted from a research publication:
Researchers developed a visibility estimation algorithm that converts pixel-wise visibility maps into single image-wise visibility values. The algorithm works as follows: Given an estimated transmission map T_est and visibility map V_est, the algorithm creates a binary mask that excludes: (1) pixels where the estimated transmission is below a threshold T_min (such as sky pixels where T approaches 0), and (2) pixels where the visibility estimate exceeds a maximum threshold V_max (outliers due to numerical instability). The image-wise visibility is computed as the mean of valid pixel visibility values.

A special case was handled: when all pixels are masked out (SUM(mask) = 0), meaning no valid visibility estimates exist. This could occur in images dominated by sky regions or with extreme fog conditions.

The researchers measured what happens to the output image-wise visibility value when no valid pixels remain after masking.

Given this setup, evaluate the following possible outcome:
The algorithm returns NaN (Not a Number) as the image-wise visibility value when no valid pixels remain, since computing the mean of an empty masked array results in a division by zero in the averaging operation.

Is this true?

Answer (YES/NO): NO